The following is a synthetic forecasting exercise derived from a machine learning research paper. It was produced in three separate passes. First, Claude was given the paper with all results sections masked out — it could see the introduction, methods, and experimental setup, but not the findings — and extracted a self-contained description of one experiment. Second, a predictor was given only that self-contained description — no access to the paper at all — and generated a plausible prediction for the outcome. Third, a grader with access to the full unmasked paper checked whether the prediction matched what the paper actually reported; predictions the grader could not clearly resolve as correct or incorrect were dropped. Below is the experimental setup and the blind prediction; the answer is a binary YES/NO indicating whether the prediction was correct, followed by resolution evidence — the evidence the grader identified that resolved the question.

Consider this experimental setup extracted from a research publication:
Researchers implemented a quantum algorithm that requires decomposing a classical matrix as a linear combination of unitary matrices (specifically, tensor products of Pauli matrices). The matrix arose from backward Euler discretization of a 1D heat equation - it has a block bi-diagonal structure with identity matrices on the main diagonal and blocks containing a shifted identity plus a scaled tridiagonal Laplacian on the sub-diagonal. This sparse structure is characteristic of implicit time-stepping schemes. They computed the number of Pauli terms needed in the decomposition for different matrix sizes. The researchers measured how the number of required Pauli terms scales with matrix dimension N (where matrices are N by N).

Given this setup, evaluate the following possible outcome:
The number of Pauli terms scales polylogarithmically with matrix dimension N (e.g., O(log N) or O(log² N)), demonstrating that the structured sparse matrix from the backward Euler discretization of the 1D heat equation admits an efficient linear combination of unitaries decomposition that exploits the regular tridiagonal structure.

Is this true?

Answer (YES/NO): NO